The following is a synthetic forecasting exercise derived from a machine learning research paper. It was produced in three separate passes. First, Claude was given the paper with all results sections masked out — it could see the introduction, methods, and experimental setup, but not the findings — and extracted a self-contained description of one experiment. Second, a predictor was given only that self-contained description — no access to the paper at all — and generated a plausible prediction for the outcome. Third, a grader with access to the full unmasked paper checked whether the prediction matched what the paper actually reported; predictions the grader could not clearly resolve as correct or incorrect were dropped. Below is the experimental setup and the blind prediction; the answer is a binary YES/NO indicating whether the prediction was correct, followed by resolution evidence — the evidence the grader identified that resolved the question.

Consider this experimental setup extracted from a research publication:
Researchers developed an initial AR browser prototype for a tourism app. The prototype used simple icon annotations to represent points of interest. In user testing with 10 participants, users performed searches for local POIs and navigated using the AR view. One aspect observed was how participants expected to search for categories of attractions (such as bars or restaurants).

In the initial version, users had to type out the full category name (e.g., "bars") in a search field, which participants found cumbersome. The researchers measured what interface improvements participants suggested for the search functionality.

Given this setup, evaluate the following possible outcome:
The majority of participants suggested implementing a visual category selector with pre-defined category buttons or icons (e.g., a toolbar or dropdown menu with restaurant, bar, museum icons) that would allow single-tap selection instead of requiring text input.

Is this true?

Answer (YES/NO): YES